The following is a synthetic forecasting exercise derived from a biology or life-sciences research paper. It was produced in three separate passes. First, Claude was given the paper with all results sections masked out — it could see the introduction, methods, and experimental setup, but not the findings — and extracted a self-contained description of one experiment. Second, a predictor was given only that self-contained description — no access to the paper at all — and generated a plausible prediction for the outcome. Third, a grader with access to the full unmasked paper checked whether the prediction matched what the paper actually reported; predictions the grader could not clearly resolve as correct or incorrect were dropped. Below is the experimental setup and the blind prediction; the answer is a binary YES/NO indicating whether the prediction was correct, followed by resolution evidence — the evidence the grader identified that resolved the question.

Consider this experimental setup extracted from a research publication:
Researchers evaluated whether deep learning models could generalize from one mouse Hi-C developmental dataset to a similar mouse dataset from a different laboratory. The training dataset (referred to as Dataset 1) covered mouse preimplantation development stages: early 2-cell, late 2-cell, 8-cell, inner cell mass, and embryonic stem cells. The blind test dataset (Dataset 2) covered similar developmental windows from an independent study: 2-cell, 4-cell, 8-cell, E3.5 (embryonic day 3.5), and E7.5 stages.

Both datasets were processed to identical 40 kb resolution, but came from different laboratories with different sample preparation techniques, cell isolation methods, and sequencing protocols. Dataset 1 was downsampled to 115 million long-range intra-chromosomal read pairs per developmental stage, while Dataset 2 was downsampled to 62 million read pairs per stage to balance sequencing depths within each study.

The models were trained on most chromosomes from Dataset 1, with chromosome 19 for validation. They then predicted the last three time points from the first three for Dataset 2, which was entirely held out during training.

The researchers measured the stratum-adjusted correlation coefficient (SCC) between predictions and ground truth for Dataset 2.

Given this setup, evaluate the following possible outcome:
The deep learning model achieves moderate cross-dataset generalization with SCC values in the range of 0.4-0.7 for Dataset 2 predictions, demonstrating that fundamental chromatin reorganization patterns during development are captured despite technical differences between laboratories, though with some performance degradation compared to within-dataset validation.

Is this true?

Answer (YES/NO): NO